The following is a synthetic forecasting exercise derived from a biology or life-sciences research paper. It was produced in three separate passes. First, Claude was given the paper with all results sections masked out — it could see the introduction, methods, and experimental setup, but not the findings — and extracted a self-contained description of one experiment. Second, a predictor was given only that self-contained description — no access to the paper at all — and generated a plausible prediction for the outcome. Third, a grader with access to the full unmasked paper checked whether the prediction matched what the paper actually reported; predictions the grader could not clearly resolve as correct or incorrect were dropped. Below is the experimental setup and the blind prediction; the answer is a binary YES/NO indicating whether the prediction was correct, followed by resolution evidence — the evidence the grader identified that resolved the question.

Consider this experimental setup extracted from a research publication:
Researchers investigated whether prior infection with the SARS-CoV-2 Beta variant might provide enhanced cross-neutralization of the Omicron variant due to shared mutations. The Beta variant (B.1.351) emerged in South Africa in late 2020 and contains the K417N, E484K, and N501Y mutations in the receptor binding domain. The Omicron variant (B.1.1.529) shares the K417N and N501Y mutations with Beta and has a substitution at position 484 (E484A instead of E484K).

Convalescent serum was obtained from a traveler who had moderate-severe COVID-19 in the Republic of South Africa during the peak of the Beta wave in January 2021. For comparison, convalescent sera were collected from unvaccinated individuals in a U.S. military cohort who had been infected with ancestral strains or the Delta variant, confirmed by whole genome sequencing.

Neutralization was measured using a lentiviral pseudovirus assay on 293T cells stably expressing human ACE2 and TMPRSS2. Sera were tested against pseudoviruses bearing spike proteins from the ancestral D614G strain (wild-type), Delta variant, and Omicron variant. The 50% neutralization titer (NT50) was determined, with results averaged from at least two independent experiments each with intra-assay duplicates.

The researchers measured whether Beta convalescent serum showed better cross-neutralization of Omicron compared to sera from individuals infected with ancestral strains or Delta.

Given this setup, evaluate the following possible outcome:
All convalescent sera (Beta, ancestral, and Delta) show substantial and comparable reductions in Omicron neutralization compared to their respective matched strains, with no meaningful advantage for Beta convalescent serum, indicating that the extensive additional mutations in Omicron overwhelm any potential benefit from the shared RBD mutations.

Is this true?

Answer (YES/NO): NO